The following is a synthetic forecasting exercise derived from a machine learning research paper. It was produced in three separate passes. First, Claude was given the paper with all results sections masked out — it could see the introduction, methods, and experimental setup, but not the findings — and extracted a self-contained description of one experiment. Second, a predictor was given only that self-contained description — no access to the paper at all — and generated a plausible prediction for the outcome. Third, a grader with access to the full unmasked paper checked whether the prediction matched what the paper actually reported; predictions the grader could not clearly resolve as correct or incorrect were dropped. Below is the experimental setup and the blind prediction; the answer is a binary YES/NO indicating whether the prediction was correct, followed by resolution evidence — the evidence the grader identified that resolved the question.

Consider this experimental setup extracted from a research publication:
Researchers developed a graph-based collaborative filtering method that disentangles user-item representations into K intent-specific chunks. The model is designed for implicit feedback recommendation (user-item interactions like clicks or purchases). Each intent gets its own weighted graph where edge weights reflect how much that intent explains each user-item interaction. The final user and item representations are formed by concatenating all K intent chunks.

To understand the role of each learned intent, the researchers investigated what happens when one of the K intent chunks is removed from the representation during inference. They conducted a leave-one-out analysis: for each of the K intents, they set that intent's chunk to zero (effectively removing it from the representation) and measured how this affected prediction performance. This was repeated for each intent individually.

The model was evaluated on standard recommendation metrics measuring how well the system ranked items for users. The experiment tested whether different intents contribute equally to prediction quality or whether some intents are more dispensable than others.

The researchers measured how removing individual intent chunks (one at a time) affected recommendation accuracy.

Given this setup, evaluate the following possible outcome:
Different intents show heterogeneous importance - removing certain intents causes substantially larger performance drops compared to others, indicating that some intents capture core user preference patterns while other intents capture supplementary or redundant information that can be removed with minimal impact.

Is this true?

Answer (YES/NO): NO